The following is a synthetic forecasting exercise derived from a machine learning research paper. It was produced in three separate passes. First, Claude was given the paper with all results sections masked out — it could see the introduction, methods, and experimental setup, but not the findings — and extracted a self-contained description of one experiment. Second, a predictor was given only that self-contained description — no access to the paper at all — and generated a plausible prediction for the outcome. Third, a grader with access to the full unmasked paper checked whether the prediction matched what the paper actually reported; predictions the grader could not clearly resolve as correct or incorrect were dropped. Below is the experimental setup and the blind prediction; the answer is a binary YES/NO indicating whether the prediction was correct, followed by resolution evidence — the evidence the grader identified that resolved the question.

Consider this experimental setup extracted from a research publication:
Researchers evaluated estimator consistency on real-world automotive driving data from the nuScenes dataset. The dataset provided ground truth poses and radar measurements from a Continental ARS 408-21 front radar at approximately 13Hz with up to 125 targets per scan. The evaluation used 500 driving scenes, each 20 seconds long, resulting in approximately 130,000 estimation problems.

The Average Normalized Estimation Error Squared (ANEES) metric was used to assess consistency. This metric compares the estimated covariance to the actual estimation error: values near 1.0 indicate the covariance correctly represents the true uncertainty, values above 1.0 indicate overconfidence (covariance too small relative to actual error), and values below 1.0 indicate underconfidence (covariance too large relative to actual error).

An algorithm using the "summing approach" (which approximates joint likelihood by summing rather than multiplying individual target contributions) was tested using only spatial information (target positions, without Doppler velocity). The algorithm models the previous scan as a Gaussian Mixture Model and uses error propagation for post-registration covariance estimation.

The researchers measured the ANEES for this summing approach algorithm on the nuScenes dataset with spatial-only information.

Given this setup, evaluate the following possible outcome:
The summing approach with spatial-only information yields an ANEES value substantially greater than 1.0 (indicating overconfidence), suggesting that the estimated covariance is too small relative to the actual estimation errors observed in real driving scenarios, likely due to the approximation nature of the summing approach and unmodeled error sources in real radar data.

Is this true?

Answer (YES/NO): NO